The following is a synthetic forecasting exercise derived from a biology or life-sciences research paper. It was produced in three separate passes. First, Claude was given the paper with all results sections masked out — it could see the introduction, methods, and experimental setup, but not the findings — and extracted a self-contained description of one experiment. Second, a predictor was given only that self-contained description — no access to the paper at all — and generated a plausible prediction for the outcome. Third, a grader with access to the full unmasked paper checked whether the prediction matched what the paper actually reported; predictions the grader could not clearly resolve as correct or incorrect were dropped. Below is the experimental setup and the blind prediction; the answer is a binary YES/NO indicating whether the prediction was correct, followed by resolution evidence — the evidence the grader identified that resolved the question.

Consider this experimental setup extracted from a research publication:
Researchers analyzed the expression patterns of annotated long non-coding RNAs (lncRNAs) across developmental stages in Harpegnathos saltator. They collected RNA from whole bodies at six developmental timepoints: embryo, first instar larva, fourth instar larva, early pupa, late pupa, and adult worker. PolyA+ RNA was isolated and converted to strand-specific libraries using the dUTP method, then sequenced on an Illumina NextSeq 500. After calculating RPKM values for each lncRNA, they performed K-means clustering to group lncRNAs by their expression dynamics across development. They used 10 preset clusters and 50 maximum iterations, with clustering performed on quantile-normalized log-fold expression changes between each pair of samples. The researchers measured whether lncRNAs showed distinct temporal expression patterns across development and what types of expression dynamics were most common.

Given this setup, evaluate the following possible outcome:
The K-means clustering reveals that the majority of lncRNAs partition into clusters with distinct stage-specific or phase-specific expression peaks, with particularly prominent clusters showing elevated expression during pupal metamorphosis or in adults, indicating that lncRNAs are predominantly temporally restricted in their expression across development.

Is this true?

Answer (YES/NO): YES